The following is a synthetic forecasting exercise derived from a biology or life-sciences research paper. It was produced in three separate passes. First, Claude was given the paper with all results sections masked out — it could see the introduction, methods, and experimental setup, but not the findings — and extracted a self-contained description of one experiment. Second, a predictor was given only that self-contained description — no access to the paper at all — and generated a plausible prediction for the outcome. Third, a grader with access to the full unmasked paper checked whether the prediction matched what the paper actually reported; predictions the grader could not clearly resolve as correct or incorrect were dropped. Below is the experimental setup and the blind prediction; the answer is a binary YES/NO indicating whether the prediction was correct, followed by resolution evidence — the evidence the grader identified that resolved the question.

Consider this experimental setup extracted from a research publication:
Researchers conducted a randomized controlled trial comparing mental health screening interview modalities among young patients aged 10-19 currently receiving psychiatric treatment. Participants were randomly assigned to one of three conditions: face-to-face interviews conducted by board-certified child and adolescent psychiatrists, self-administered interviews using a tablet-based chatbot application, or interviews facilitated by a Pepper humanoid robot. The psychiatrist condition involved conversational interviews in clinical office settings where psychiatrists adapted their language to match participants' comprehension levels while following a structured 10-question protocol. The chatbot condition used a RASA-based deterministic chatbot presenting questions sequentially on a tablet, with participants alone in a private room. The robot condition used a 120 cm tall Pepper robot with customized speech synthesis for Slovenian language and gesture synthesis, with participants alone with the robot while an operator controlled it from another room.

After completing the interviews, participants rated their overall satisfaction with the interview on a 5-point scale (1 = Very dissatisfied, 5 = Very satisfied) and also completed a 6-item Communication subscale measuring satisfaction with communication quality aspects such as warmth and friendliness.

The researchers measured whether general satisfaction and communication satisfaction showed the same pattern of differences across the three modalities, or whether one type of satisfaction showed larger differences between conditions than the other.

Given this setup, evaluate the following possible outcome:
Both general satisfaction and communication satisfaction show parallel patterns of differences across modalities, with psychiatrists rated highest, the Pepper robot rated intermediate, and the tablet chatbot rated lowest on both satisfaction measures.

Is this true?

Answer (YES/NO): NO